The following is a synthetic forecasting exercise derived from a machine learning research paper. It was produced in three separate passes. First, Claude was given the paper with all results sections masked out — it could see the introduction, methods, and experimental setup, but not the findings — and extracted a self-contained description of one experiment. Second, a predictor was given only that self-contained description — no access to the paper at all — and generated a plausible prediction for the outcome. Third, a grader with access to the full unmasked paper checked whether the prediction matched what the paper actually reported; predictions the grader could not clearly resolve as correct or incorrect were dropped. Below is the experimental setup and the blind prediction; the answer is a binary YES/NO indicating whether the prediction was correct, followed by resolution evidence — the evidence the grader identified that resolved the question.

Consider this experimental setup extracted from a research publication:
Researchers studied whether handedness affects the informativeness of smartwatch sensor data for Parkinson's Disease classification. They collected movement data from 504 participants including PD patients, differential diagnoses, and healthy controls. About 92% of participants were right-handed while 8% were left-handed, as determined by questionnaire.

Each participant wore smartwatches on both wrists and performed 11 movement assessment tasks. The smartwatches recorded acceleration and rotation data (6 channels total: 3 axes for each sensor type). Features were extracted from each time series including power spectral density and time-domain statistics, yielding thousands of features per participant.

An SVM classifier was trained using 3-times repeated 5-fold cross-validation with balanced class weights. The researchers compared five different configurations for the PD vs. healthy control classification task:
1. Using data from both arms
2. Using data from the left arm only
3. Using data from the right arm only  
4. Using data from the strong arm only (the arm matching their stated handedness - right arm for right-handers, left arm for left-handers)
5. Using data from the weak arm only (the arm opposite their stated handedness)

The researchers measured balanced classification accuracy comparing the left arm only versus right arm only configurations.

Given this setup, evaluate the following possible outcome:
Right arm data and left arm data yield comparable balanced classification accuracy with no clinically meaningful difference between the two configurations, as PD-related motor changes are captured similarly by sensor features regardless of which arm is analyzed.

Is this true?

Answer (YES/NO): NO